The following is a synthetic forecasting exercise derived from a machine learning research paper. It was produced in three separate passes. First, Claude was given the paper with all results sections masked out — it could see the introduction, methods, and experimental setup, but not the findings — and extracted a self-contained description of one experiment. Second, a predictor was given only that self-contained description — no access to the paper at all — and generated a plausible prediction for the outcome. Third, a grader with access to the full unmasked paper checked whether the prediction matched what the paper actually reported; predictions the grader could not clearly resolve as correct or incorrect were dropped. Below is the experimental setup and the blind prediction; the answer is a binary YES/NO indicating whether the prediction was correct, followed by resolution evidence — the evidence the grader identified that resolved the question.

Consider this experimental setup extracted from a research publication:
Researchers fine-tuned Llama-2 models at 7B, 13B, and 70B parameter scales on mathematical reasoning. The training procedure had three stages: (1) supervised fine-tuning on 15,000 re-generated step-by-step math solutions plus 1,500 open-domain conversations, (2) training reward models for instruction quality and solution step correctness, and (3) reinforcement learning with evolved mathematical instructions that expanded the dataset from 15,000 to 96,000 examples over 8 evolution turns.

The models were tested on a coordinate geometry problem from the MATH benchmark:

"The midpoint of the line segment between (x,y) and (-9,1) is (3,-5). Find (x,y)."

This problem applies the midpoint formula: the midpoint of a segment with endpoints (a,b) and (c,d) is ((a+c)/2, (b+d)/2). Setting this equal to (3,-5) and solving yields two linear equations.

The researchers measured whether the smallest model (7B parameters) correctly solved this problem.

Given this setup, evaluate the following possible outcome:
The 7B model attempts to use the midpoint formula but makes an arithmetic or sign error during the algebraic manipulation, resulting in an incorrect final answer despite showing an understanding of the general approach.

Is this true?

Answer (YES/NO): NO